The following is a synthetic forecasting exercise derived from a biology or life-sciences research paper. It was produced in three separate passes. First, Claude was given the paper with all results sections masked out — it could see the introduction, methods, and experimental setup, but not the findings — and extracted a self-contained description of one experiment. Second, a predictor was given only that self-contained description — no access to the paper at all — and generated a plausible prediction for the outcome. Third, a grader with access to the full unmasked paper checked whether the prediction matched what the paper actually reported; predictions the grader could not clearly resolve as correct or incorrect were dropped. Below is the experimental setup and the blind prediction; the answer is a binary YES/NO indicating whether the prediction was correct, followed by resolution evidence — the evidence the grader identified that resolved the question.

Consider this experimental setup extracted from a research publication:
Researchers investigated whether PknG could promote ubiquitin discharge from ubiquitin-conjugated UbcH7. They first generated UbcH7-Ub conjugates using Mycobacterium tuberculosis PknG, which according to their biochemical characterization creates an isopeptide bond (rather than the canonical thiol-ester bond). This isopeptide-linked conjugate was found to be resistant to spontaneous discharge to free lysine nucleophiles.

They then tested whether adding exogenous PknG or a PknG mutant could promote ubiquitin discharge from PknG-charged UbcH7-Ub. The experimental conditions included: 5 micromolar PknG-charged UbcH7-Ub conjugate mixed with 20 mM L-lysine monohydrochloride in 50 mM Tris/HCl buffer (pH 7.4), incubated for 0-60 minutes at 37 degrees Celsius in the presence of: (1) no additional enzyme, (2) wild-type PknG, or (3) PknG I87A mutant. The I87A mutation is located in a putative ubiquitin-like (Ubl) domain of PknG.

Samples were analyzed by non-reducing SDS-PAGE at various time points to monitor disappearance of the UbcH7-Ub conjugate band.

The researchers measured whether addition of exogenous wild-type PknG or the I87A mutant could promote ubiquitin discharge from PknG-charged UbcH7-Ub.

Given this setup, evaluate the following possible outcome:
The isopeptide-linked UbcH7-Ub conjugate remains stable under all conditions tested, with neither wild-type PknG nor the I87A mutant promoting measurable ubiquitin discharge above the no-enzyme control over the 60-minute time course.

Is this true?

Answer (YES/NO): NO